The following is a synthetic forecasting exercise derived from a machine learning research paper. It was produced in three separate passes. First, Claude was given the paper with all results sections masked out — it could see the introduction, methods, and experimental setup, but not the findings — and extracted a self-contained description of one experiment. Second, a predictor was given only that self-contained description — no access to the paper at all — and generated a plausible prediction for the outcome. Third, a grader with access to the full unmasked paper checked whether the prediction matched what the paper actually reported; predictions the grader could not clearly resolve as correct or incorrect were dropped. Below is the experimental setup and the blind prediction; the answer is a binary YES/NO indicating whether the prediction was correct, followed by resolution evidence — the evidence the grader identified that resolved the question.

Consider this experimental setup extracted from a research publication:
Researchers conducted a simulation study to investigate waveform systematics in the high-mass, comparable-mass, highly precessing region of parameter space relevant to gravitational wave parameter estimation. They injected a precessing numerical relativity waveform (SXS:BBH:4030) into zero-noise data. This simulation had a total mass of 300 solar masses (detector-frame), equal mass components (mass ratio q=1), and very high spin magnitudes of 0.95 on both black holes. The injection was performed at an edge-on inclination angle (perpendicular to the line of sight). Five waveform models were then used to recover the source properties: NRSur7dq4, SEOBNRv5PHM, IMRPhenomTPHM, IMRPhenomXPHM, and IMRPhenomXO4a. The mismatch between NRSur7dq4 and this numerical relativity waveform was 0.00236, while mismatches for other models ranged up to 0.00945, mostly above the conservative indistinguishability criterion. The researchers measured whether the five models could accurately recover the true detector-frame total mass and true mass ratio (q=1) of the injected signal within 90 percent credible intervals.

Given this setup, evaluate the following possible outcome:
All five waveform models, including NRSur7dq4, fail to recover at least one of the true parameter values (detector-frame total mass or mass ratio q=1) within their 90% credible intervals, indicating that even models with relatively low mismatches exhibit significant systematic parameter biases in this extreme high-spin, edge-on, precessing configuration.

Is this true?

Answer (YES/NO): YES